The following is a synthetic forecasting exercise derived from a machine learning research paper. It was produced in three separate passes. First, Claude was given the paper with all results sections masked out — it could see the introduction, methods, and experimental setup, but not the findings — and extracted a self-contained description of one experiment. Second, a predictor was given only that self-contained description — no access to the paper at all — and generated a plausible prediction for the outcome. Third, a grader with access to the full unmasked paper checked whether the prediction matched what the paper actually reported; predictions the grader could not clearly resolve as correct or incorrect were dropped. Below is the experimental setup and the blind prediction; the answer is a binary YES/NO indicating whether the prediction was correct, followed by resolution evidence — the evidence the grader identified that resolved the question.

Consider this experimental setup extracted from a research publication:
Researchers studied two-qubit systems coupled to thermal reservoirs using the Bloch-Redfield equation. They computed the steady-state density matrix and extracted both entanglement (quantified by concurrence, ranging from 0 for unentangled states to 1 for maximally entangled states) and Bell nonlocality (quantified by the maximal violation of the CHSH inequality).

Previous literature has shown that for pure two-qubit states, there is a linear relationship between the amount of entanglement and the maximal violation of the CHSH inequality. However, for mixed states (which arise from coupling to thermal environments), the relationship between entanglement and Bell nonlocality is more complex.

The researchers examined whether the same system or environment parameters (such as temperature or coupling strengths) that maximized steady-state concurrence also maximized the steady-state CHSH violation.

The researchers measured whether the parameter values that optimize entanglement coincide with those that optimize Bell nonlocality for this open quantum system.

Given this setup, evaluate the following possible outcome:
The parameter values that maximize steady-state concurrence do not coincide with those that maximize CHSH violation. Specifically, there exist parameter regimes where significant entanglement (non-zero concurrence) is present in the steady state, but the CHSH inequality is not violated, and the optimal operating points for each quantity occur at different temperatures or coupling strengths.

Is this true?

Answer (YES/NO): YES